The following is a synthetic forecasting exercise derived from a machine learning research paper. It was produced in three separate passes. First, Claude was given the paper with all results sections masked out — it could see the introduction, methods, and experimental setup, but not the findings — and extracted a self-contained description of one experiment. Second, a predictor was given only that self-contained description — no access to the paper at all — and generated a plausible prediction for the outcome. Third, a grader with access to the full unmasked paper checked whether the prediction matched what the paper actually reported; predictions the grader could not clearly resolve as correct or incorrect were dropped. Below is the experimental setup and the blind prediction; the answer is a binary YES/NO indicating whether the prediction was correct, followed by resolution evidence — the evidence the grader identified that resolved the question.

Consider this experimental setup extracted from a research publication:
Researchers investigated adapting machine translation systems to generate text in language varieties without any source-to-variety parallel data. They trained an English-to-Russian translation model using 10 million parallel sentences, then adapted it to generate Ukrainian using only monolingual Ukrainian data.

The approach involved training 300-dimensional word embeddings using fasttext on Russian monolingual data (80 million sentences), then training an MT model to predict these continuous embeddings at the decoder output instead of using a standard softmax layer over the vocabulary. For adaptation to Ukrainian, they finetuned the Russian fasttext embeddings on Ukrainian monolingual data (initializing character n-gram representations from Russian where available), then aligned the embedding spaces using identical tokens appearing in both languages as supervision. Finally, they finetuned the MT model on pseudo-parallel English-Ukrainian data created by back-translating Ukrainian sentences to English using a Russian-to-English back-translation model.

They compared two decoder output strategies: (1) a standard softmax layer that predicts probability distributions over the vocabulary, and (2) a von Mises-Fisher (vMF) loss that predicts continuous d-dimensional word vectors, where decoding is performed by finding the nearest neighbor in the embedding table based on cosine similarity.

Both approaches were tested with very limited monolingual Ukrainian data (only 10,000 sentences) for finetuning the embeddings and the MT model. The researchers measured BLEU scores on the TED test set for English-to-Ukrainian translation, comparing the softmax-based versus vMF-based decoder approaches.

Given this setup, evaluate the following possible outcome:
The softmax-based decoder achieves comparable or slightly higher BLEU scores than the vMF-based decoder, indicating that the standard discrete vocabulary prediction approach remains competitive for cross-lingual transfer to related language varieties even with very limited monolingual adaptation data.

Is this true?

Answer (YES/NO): NO